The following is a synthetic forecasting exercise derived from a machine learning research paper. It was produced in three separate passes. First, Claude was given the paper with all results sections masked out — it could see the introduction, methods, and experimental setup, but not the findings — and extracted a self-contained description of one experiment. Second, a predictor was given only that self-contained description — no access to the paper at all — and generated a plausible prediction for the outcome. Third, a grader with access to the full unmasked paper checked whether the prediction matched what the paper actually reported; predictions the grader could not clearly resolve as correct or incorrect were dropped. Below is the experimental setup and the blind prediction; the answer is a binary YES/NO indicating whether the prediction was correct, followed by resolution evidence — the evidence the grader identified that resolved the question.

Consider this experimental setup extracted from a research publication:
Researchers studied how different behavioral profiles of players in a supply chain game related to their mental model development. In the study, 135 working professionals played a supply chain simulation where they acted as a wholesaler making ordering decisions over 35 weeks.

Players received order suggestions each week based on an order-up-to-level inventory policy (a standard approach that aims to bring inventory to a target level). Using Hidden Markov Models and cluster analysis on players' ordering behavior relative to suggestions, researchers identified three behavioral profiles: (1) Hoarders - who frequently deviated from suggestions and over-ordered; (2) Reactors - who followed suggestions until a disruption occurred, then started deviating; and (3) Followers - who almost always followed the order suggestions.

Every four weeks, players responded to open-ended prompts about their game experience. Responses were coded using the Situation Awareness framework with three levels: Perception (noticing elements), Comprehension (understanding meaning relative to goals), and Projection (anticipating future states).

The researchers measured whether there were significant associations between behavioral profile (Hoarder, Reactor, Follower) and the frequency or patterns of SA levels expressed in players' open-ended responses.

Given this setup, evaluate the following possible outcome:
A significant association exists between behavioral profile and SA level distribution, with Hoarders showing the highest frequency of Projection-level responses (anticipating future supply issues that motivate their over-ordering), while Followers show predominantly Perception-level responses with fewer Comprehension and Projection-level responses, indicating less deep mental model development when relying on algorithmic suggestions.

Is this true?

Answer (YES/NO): NO